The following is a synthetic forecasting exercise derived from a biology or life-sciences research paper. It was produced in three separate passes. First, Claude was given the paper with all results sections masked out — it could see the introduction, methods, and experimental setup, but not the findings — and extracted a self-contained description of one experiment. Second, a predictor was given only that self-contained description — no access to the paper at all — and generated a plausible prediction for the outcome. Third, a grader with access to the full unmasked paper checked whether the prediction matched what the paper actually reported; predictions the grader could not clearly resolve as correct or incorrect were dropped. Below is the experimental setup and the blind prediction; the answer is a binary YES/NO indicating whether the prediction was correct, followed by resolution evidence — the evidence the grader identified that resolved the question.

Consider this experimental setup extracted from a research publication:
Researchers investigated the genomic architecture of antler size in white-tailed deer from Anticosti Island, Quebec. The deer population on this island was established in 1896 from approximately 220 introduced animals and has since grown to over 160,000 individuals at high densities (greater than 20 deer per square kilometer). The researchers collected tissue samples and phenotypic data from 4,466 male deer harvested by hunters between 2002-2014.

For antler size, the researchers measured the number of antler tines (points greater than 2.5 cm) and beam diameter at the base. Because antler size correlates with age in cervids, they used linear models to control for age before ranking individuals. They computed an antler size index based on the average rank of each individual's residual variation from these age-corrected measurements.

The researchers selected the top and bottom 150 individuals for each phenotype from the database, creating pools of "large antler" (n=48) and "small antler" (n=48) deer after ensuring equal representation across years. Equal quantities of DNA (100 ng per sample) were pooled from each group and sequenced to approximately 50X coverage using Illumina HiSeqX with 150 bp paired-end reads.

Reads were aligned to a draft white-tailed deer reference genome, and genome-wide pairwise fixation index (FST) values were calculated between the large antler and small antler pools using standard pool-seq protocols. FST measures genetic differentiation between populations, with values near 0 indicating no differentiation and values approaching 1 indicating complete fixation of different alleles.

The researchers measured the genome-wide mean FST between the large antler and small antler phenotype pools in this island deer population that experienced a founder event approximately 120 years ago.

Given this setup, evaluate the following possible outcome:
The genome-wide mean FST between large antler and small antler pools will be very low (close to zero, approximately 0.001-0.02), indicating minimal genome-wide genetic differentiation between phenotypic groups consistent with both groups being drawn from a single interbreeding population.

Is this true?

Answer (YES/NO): YES